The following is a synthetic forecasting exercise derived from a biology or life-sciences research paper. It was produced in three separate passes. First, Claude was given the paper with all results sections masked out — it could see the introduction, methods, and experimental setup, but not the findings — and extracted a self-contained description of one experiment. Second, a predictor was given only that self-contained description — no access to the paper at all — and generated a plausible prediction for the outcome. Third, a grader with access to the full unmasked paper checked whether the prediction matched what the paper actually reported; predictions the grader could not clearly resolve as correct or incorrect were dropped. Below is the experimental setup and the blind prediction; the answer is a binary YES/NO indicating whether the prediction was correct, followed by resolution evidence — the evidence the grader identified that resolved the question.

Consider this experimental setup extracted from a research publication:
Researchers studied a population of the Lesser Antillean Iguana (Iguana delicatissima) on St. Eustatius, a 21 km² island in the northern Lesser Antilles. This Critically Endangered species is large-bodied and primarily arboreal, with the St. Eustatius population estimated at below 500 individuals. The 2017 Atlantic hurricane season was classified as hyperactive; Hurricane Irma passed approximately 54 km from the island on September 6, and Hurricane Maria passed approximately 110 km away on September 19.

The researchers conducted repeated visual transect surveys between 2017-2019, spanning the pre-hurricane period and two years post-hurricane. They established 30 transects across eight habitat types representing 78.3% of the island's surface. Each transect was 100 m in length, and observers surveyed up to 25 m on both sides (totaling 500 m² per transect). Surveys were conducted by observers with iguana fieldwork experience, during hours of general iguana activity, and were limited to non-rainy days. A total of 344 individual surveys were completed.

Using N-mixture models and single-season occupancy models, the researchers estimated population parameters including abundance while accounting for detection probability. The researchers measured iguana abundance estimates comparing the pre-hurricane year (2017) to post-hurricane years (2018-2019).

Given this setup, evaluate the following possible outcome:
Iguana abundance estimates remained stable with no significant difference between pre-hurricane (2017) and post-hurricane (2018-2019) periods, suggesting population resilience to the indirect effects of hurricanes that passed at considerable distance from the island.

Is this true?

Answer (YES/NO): NO